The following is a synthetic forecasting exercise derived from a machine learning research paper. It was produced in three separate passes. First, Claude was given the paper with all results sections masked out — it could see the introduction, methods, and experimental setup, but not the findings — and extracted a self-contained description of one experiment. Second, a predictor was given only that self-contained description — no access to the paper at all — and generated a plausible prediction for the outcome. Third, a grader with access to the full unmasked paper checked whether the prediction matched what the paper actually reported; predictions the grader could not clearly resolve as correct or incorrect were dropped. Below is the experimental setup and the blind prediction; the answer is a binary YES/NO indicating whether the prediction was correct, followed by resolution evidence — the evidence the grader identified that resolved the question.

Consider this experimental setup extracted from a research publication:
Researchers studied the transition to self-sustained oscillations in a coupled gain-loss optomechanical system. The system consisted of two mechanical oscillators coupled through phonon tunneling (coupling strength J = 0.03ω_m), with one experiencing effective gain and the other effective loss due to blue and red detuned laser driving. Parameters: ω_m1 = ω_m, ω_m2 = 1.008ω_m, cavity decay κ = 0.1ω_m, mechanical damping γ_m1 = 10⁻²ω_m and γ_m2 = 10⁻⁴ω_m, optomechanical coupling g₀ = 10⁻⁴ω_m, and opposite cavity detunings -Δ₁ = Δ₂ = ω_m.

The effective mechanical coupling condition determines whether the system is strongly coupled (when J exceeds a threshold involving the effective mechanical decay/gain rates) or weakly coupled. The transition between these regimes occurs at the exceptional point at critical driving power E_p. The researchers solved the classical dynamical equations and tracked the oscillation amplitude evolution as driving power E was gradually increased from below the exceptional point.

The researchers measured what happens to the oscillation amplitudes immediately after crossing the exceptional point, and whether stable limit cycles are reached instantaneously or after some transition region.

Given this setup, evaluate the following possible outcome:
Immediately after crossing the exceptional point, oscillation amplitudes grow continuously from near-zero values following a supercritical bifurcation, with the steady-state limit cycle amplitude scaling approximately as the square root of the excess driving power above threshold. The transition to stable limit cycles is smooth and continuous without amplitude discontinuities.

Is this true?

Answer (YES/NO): NO